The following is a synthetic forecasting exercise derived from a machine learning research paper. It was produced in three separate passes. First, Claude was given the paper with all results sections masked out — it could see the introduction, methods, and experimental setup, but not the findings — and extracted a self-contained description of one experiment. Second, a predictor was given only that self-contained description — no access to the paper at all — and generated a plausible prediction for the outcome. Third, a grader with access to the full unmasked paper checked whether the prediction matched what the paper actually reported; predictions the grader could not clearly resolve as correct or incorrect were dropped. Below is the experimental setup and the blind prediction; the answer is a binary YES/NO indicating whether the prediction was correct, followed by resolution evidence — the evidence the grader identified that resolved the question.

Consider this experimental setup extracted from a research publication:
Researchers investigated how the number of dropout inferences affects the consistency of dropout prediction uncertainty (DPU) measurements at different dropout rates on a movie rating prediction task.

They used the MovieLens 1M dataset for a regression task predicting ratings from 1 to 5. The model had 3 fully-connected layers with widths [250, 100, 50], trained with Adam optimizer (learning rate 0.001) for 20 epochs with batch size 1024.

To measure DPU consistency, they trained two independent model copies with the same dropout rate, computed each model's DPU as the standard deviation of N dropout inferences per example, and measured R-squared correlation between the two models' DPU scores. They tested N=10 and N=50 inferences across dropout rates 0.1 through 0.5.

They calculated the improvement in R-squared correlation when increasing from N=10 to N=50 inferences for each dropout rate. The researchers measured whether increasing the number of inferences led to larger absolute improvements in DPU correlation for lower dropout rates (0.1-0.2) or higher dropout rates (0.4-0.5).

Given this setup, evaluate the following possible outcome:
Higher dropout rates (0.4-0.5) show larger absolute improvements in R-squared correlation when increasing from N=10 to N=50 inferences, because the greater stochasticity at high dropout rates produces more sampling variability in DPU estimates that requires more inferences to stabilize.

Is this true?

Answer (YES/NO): NO